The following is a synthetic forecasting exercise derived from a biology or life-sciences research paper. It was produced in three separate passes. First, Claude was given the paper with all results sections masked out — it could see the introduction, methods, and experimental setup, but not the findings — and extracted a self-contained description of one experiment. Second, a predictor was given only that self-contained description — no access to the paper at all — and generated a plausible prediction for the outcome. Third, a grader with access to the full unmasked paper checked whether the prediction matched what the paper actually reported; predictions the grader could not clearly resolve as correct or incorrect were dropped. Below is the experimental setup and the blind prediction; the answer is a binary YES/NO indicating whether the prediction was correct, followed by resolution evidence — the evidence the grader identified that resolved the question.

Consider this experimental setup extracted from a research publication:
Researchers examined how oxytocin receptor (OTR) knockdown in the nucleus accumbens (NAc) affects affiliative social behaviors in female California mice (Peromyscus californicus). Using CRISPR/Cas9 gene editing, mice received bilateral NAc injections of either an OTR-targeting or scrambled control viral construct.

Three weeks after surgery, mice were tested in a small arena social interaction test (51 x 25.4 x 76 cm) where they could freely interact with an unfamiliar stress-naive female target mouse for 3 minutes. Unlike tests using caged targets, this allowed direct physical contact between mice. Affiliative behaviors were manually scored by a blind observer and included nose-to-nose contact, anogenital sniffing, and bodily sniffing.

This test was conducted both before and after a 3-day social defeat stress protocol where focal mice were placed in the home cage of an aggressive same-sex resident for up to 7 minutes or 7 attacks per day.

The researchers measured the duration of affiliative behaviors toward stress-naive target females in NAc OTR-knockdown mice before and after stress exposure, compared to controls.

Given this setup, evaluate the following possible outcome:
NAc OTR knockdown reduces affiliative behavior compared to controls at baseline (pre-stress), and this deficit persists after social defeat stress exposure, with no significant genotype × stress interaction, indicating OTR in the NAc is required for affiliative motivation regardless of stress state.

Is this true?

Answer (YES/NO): NO